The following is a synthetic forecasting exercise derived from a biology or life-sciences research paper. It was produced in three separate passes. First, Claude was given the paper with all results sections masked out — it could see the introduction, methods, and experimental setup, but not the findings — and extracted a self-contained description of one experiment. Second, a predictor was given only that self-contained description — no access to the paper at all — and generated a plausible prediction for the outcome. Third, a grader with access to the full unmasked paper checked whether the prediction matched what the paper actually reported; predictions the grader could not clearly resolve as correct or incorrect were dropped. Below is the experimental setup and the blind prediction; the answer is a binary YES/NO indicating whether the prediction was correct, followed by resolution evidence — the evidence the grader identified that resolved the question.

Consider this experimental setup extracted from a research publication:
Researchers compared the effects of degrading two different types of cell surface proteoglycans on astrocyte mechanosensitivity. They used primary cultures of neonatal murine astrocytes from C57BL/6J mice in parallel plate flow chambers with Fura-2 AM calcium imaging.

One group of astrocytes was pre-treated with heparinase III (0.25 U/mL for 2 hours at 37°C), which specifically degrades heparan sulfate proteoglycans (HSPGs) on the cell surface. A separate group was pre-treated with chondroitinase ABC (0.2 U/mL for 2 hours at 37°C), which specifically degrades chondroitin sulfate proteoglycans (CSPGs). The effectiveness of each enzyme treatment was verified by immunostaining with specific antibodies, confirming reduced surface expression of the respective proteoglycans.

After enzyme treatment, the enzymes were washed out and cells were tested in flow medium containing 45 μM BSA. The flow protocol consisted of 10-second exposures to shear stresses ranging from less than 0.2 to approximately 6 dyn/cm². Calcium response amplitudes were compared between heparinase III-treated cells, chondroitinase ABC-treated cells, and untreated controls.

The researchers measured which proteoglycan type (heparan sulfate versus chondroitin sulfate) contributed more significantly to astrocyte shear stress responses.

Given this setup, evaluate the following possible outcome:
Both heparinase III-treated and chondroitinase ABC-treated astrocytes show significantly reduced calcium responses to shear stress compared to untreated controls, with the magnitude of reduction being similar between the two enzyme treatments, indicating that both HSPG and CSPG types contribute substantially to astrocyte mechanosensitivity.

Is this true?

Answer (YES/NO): NO